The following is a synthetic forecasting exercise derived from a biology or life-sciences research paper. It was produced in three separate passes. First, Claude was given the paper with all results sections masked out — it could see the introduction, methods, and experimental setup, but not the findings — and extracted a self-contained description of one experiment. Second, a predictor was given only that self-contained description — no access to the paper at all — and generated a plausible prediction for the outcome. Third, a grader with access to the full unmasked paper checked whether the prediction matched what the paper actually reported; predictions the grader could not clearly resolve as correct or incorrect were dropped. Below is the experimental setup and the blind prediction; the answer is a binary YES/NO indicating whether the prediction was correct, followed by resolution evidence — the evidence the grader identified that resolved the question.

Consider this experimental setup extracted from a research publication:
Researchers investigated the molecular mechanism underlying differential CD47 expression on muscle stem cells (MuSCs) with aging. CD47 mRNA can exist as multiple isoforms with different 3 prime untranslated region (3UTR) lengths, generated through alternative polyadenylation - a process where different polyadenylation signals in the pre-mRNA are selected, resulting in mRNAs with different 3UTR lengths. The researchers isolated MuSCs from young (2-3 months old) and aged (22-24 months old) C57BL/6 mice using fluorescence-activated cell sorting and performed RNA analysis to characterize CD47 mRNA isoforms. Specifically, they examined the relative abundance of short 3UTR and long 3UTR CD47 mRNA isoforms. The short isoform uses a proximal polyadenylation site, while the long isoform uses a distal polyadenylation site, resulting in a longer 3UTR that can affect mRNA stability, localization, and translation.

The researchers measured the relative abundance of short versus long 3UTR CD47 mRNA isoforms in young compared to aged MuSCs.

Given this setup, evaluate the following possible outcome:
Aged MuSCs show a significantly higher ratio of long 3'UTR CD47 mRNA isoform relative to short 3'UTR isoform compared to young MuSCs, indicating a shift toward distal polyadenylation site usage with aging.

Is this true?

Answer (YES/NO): YES